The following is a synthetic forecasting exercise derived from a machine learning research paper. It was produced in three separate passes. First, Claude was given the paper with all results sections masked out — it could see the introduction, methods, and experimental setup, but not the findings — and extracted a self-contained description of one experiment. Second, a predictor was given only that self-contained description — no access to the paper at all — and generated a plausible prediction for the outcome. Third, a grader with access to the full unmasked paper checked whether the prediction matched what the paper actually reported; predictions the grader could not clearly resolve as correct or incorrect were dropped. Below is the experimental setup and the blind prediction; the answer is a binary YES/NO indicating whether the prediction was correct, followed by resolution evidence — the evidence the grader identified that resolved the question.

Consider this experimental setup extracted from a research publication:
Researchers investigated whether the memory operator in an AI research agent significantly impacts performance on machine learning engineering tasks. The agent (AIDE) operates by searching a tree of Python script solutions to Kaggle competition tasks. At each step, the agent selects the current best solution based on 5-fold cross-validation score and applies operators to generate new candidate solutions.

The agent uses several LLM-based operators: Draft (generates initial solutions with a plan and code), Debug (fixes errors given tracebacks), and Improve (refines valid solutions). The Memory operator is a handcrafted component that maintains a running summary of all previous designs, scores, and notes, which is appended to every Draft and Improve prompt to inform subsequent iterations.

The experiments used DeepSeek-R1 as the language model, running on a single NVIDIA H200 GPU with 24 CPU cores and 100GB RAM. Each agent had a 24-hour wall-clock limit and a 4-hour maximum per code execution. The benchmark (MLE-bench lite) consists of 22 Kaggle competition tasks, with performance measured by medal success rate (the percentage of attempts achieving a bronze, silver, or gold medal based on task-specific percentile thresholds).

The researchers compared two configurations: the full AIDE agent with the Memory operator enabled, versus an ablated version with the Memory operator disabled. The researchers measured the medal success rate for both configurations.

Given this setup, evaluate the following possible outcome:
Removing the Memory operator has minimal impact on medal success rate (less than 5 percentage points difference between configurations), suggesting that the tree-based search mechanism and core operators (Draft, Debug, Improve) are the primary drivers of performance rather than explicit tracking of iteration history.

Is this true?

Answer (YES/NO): YES